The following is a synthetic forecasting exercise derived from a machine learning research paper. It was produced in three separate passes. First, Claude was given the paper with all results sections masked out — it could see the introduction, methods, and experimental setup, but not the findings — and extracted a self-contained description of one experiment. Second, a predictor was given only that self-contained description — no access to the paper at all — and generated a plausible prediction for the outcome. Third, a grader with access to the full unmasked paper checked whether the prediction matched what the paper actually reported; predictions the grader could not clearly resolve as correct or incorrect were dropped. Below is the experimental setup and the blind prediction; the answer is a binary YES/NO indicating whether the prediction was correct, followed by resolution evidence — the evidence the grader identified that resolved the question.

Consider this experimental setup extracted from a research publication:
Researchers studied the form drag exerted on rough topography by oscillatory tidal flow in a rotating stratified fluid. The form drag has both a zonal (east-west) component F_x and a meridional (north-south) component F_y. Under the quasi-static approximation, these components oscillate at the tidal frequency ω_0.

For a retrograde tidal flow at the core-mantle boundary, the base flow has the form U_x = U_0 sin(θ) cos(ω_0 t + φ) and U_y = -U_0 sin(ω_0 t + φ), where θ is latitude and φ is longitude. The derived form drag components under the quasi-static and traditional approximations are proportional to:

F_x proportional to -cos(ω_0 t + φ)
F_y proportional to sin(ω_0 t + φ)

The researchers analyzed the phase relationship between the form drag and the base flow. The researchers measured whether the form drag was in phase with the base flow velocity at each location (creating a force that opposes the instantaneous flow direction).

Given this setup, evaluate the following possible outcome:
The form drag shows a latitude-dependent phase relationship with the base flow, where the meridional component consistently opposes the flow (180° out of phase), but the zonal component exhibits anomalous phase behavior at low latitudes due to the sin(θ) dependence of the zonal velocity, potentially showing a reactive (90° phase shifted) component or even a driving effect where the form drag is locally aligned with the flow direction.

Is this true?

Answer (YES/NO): NO